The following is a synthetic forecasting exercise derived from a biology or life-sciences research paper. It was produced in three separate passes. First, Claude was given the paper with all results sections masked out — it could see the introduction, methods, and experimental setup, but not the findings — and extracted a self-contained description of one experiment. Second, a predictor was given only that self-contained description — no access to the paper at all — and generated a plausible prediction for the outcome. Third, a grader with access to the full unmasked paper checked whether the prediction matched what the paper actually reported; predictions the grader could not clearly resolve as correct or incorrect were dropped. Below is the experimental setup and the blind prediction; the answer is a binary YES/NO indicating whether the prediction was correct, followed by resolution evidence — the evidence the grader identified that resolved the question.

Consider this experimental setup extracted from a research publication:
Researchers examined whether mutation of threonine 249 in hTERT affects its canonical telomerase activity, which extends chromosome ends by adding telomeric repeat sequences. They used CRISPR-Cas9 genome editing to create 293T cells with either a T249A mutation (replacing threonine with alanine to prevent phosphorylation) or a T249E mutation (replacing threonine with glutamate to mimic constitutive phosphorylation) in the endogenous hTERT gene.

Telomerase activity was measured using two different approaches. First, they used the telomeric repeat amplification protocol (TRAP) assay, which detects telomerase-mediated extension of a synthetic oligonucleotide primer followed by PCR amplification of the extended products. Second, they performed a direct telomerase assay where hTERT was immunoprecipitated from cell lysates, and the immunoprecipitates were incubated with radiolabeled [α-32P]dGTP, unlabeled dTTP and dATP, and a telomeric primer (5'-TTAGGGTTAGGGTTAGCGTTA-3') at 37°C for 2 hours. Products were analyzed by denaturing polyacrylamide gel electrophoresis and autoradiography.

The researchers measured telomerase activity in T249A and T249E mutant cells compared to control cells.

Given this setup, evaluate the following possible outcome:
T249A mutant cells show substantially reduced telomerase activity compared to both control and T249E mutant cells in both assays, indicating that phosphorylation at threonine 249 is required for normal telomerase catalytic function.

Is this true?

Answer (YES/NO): NO